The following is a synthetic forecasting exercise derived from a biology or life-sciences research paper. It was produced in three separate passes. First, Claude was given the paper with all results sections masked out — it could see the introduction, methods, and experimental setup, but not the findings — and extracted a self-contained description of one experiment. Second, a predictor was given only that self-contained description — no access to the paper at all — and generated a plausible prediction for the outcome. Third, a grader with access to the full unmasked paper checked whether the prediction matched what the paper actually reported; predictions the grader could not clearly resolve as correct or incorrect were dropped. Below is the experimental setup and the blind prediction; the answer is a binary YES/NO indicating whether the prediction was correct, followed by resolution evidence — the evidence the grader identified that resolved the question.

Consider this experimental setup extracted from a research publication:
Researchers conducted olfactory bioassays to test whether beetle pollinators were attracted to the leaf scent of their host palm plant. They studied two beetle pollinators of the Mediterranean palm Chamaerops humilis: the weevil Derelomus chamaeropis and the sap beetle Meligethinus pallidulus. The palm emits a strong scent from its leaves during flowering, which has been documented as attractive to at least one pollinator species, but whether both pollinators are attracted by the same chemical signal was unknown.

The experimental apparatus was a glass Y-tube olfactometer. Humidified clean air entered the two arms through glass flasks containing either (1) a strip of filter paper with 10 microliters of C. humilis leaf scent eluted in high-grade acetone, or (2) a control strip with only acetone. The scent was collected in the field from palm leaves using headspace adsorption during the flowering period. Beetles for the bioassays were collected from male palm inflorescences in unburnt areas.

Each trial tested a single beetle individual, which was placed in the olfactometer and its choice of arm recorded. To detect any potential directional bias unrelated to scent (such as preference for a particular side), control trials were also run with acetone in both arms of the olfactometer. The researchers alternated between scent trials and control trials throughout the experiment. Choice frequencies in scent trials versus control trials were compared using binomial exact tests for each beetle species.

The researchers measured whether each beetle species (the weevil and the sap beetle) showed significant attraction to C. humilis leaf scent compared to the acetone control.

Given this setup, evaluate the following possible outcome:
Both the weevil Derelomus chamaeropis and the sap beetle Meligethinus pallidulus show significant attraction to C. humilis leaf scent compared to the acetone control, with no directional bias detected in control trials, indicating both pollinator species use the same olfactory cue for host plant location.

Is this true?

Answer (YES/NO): YES